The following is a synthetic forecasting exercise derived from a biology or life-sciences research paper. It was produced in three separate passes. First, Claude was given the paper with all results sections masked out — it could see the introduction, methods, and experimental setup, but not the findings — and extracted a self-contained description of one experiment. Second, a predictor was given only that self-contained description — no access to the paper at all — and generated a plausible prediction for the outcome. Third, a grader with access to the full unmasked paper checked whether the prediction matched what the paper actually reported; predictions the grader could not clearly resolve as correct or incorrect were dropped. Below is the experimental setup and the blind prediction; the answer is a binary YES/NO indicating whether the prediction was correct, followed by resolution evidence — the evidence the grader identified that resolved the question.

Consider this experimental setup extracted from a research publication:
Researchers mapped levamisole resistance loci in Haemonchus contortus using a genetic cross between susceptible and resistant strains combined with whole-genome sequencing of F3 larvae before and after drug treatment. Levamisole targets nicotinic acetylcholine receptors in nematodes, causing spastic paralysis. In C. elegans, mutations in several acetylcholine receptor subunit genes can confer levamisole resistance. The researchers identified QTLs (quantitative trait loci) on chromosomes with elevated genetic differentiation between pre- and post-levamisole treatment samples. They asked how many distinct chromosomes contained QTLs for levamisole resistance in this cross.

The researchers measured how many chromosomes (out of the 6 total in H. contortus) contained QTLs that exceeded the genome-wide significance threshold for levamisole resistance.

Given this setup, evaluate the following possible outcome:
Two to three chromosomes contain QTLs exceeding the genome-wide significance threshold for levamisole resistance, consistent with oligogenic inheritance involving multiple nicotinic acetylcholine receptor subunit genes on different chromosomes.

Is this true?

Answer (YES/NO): YES